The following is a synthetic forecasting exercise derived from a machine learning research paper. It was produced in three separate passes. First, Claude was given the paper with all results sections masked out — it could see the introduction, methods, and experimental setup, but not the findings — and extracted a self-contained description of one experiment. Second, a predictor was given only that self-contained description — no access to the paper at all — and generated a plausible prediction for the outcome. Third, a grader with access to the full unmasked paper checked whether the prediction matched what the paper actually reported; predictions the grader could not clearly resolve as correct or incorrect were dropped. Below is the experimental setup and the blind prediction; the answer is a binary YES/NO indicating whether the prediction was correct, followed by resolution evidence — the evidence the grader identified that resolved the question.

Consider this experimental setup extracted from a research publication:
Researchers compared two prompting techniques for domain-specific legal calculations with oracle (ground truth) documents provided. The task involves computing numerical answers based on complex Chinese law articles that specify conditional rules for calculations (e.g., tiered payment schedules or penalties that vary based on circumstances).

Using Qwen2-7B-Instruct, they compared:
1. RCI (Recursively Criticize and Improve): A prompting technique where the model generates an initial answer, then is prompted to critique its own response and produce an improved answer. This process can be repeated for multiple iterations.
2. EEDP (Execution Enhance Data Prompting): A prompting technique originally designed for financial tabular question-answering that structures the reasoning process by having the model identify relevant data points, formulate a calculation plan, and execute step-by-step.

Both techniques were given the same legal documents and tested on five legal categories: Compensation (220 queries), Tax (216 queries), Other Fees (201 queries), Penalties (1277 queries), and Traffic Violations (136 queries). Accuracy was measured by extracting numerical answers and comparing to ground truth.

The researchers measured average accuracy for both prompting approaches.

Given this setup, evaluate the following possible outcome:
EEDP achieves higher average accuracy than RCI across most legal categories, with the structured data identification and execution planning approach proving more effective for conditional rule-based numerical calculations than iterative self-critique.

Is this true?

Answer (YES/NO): YES